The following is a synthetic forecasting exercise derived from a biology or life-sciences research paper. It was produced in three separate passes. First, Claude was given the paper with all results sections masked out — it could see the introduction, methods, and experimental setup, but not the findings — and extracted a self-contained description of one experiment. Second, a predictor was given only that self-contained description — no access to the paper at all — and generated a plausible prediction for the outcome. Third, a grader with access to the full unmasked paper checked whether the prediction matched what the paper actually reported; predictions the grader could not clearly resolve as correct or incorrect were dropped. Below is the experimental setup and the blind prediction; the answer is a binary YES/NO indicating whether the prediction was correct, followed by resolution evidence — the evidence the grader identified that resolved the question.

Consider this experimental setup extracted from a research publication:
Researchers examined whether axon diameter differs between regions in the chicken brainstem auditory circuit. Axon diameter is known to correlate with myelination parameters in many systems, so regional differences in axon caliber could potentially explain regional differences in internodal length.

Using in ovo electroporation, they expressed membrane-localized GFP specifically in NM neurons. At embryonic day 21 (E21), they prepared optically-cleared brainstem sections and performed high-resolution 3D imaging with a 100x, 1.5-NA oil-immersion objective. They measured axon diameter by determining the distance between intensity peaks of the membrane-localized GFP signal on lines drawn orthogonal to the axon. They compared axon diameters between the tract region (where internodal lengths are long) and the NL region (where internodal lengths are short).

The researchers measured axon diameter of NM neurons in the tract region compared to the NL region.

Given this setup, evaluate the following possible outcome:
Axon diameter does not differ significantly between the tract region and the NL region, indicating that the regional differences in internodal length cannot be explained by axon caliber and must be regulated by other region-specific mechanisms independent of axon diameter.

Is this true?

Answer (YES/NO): YES